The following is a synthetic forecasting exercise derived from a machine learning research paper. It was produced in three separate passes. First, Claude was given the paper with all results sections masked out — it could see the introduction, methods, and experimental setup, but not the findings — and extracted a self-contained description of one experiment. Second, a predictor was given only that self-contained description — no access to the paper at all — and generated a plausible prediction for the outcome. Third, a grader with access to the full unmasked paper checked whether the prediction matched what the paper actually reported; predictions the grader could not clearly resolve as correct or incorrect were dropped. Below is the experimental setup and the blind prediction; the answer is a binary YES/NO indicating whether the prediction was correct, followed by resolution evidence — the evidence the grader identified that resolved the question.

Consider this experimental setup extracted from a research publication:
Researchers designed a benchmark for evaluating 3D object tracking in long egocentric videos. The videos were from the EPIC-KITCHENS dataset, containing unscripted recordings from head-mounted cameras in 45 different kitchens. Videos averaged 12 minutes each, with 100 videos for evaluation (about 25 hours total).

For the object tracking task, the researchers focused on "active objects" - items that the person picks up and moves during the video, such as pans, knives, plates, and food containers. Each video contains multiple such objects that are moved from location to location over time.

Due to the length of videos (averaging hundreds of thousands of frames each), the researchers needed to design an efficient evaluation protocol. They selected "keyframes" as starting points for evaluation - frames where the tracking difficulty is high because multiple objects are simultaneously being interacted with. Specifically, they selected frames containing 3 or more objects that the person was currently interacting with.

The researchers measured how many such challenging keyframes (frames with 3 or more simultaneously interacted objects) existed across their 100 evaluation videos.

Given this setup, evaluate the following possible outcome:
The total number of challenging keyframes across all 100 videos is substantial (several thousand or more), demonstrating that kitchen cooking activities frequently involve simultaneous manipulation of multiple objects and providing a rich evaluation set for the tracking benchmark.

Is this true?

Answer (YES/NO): YES